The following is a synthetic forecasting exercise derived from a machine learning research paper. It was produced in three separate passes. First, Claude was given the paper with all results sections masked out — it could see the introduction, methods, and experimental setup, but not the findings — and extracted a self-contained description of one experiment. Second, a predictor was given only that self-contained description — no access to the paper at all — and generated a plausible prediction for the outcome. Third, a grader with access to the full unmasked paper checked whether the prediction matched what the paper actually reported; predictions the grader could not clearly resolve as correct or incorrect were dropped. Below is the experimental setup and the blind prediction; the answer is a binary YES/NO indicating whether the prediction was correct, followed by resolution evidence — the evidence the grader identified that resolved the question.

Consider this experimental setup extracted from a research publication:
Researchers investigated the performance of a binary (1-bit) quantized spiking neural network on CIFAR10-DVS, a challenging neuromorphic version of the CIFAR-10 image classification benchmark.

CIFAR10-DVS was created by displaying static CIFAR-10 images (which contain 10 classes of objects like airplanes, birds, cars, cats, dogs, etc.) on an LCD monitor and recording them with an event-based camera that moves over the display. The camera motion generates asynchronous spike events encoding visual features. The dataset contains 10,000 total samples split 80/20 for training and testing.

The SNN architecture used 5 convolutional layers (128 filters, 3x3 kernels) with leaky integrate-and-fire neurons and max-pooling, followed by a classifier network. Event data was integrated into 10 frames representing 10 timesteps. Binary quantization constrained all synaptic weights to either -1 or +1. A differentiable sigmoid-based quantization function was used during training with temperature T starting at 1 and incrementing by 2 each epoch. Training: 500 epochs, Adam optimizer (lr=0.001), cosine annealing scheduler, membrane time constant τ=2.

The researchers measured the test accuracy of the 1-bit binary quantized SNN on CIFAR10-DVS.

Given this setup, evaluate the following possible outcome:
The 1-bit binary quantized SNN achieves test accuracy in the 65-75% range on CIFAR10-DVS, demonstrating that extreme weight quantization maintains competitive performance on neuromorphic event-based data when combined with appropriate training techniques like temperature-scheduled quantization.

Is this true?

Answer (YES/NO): NO